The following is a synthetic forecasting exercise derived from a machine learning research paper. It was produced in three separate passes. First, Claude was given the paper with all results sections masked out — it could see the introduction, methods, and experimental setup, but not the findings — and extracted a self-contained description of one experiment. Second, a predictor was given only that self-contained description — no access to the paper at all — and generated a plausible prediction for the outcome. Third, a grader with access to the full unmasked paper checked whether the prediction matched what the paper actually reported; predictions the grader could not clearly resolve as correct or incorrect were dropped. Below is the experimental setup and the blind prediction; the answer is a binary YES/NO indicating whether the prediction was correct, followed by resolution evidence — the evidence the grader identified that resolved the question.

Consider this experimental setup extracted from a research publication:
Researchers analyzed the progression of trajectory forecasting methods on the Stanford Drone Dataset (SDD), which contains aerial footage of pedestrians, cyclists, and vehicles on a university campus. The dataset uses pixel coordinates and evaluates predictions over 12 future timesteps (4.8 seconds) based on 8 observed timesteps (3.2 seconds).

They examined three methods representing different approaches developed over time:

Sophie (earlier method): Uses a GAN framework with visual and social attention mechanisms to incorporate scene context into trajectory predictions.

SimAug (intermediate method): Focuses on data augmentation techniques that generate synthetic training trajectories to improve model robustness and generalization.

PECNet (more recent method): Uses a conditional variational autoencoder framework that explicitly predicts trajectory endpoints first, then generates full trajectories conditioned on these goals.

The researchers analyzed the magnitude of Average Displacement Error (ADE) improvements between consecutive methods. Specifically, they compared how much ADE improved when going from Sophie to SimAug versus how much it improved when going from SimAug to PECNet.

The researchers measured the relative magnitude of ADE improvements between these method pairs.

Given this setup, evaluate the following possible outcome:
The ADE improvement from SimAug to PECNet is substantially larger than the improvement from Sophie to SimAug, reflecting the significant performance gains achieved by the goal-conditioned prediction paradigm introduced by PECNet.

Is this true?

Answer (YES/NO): NO